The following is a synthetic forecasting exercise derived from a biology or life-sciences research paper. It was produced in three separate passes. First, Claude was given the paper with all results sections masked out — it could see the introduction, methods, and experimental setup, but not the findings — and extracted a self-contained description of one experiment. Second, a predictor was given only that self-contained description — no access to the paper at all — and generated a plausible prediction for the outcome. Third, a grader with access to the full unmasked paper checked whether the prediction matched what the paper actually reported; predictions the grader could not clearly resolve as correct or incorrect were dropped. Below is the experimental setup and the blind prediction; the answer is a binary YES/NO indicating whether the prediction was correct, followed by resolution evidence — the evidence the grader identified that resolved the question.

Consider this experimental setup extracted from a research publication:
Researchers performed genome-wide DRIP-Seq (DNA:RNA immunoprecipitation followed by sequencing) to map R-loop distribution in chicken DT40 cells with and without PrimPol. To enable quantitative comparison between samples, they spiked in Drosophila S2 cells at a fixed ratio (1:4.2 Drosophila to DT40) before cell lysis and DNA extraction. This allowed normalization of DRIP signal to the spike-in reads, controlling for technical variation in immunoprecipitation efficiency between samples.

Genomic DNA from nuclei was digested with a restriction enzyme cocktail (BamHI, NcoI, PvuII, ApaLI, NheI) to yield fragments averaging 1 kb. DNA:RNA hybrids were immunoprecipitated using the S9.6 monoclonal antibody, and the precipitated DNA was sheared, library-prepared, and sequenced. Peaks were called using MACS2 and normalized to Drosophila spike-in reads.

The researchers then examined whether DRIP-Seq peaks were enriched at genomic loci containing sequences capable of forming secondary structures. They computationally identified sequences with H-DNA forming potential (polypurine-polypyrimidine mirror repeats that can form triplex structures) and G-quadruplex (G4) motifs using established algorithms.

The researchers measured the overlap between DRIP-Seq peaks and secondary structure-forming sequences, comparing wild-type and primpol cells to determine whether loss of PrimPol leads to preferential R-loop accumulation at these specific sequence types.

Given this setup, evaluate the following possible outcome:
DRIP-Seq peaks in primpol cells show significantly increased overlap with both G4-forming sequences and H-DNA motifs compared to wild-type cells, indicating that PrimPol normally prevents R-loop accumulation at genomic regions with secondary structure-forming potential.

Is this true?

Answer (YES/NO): NO